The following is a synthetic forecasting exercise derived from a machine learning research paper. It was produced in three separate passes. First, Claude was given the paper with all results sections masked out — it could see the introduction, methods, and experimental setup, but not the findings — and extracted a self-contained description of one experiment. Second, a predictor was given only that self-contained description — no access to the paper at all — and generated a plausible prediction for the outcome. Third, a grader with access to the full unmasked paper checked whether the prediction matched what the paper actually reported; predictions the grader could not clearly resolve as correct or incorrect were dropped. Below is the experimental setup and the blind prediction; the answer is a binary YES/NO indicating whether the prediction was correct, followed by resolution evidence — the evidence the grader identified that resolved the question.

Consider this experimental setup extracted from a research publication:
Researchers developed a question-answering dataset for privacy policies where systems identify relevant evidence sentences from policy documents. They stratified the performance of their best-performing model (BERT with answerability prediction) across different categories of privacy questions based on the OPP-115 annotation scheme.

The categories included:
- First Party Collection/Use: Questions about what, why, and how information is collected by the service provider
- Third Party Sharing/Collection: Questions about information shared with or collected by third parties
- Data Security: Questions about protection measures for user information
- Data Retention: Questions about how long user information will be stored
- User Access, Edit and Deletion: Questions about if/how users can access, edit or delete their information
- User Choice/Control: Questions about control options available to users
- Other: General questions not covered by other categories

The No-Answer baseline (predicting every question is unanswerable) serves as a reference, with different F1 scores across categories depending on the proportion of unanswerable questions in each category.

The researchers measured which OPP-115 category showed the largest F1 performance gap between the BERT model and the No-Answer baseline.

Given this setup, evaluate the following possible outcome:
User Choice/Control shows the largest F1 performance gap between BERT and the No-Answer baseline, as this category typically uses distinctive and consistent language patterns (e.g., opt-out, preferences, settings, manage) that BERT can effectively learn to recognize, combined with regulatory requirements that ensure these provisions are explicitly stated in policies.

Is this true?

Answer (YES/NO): NO